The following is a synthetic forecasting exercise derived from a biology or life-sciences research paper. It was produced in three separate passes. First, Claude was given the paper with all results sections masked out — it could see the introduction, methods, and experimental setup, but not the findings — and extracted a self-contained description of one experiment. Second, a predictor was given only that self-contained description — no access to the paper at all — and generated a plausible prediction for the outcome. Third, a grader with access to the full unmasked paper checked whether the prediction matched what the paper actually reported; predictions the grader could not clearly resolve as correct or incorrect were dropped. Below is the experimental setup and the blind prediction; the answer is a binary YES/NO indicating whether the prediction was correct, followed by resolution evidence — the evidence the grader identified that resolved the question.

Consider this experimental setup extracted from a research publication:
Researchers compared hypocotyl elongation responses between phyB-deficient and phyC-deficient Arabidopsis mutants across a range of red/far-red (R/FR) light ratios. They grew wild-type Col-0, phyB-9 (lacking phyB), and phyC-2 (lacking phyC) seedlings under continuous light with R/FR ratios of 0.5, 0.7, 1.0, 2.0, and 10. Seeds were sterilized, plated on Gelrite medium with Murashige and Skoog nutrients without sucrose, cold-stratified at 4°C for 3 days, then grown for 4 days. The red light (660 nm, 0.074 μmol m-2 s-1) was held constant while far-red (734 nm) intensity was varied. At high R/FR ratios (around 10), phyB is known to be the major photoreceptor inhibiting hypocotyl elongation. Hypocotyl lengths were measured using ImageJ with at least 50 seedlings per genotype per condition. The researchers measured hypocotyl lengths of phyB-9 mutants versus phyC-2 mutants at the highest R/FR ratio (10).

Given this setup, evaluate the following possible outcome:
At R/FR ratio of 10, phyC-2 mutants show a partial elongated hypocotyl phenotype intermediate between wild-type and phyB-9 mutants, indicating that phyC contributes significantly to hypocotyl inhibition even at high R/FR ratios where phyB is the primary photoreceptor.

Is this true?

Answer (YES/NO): NO